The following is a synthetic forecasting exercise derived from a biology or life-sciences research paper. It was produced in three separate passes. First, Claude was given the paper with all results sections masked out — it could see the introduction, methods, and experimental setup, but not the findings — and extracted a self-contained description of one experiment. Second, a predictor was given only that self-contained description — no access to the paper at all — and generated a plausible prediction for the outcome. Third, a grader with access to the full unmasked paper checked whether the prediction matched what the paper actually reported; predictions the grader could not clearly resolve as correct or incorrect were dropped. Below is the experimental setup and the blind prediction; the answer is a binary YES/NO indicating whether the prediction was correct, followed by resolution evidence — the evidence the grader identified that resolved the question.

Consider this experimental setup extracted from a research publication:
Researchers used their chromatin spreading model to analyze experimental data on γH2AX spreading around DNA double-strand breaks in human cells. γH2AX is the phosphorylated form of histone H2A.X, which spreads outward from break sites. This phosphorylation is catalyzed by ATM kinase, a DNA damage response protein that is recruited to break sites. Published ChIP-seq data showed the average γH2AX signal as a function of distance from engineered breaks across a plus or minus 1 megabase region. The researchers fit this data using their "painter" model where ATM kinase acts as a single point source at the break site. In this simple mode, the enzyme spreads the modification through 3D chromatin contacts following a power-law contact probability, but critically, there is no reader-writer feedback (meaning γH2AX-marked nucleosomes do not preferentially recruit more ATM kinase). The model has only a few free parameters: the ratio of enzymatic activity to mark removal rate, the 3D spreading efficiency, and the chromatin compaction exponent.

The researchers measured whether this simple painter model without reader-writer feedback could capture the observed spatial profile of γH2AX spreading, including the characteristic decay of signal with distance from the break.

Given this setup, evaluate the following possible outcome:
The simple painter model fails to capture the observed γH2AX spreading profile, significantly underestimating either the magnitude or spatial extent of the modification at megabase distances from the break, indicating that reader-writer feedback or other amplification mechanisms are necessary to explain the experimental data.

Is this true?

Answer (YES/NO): NO